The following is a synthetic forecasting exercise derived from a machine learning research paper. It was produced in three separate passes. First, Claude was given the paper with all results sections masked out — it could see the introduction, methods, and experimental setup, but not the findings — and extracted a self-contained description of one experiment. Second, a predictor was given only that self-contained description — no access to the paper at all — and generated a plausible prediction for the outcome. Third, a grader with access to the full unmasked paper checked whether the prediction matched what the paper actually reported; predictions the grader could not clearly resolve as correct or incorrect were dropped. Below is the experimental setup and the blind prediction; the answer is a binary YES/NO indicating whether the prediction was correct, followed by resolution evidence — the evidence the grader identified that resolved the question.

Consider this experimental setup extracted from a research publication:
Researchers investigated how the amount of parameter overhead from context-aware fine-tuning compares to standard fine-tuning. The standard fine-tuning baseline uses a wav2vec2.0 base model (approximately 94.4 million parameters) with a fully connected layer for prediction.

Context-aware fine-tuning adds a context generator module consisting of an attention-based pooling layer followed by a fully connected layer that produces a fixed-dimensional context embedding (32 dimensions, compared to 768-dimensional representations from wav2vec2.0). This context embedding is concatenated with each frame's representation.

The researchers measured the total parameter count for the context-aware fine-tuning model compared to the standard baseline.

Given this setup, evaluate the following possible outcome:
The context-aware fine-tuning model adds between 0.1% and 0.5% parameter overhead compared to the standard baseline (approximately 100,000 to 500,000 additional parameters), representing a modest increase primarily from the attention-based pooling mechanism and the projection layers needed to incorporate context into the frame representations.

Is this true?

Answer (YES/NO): NO